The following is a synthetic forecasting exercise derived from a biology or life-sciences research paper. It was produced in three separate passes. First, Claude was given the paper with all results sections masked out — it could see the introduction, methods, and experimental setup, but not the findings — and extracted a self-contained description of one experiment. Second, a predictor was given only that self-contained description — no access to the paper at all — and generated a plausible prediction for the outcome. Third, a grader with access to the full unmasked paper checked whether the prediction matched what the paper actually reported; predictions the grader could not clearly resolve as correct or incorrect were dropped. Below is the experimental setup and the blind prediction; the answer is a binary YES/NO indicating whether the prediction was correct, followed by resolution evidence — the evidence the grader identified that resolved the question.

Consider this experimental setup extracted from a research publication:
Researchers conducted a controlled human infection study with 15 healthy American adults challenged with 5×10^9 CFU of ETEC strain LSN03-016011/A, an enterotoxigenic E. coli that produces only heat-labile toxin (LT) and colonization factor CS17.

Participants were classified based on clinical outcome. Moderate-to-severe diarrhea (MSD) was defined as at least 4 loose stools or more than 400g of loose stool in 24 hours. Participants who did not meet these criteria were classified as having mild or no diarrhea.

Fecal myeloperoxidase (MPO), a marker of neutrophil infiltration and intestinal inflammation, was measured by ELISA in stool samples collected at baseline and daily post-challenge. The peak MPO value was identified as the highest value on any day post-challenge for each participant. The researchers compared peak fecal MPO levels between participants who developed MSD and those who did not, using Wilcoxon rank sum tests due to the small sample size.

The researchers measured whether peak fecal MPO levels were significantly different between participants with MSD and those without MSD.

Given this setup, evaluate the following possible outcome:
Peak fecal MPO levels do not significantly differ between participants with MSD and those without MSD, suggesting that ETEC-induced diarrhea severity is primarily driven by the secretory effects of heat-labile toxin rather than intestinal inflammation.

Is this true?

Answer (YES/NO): YES